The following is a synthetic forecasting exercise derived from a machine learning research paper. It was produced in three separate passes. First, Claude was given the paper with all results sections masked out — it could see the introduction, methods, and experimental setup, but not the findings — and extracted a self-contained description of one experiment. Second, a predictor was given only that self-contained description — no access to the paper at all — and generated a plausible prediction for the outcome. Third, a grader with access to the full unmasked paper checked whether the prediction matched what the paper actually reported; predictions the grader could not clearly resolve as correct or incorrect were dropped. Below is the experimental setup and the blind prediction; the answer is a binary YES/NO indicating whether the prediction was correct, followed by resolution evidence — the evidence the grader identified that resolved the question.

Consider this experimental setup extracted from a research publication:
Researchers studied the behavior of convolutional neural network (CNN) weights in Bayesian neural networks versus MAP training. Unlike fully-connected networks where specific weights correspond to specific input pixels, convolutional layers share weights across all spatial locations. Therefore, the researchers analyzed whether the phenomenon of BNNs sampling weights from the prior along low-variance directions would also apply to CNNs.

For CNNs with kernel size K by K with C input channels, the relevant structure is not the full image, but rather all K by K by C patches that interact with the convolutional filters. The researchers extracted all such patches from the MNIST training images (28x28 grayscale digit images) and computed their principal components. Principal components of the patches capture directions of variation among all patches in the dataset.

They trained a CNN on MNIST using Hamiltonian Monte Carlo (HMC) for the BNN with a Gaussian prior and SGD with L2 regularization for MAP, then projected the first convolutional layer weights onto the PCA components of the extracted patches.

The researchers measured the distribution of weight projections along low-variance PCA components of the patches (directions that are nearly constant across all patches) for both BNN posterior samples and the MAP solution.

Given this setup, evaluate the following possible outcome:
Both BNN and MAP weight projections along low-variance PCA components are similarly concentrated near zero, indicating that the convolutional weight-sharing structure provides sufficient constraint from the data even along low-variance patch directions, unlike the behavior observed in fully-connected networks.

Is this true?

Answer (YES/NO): NO